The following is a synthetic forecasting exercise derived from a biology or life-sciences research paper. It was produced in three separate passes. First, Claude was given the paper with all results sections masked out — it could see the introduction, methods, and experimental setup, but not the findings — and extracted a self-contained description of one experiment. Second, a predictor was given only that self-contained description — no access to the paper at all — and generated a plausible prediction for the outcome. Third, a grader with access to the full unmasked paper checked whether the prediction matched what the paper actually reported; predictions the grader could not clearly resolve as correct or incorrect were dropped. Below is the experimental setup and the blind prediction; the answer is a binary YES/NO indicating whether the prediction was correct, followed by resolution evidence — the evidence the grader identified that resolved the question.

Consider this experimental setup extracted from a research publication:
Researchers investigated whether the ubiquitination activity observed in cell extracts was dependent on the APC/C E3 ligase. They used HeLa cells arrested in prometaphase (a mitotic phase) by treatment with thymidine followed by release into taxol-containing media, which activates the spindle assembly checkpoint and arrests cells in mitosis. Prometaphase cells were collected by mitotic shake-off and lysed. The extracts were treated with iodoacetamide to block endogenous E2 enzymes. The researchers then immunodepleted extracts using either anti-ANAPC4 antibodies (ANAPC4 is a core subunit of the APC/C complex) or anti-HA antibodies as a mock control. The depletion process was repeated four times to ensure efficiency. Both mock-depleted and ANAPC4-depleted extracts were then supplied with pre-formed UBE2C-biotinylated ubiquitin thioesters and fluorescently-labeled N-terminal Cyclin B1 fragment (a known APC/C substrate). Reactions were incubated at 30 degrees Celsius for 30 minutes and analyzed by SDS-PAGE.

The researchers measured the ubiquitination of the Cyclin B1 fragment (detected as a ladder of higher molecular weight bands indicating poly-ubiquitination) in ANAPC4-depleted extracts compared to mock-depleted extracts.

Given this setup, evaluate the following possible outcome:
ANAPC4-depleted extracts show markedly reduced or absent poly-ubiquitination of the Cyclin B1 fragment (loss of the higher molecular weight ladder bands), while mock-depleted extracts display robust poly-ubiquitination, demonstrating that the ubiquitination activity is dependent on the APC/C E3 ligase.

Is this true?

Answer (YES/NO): YES